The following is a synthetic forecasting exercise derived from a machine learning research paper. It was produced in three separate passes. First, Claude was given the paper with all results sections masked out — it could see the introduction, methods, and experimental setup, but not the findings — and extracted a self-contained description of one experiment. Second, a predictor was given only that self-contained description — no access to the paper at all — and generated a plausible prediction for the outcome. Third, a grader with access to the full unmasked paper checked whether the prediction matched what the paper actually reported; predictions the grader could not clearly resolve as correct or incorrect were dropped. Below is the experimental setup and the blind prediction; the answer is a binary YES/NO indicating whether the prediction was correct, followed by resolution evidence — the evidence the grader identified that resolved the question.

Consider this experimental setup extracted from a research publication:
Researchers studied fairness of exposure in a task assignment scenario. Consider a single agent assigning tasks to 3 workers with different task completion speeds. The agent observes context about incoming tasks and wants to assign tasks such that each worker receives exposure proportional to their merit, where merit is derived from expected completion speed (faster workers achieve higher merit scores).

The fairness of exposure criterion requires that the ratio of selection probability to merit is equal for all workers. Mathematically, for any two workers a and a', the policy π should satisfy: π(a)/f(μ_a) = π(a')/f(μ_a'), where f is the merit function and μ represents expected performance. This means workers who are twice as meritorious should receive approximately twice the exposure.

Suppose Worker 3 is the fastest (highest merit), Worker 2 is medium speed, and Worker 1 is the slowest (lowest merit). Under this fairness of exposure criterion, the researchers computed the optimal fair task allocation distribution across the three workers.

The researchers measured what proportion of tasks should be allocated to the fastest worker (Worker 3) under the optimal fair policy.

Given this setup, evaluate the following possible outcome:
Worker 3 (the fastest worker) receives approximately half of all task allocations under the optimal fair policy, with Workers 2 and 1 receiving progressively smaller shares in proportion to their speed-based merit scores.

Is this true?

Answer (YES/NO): YES